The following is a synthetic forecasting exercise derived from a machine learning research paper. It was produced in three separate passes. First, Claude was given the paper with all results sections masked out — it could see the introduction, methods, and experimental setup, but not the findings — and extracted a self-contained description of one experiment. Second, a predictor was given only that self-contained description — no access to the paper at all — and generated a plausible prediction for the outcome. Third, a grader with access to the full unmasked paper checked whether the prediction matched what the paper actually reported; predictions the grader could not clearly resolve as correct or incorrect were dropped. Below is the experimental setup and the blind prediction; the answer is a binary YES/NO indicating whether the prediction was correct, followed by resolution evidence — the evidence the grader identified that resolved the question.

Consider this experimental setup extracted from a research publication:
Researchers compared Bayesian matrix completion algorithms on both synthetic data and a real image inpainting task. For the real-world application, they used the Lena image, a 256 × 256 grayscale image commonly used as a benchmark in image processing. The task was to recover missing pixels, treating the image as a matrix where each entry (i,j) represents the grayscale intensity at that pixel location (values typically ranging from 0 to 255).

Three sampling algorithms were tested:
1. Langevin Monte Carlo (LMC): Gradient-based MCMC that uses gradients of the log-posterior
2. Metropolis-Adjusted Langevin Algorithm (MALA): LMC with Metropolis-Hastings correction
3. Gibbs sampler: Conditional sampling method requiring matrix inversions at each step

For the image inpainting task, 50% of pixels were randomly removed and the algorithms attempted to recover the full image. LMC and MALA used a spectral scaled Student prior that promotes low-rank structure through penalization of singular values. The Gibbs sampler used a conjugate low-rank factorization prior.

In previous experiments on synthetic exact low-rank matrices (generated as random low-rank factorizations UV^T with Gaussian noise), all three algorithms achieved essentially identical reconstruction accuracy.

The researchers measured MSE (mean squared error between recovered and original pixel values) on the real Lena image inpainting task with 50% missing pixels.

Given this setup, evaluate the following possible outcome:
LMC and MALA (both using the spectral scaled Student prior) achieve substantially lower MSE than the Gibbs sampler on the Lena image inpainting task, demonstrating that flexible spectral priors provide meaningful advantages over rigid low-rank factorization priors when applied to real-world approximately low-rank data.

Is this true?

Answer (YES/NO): YES